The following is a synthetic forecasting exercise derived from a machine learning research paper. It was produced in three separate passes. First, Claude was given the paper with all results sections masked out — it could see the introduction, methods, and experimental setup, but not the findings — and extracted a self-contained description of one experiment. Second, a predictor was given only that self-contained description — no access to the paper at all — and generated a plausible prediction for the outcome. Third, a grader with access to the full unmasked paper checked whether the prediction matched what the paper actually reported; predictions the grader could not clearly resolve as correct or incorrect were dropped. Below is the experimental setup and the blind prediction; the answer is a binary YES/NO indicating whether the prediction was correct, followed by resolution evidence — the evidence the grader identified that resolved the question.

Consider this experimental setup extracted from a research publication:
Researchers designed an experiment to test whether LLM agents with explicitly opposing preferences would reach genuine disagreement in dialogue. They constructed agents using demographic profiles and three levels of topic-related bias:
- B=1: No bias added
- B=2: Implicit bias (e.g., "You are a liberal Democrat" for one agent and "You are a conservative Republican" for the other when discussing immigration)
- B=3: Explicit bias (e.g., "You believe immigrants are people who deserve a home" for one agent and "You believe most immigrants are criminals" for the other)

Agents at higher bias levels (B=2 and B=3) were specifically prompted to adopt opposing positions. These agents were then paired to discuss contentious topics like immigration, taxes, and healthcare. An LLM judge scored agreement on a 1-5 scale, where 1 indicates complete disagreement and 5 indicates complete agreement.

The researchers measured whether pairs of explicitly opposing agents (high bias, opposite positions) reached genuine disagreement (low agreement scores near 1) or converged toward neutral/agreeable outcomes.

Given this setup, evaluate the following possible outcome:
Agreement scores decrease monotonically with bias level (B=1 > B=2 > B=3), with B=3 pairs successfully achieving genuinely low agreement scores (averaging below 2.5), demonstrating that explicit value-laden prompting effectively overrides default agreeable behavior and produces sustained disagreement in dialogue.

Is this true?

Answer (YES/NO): NO